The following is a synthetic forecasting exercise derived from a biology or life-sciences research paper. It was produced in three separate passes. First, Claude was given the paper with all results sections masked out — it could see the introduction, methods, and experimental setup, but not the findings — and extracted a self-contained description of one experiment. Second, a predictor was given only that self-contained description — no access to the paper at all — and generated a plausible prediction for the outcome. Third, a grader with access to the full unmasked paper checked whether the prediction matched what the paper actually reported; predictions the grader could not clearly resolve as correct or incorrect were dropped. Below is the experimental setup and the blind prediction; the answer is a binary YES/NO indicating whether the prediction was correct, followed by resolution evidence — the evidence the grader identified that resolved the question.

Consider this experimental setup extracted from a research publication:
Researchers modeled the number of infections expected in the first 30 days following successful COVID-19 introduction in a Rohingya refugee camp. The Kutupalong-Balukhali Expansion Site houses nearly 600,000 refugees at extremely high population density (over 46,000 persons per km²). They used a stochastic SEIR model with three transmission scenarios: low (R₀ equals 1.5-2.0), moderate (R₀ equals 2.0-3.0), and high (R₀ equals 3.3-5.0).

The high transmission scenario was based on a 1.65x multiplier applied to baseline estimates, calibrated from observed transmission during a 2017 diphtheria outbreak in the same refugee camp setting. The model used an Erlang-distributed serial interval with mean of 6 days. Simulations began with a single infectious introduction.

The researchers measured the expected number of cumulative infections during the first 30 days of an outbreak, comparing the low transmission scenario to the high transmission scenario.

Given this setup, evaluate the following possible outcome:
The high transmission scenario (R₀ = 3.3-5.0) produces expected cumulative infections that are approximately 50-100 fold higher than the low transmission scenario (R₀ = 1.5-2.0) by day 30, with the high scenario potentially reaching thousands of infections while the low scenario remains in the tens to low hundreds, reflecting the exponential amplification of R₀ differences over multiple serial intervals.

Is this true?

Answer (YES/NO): NO